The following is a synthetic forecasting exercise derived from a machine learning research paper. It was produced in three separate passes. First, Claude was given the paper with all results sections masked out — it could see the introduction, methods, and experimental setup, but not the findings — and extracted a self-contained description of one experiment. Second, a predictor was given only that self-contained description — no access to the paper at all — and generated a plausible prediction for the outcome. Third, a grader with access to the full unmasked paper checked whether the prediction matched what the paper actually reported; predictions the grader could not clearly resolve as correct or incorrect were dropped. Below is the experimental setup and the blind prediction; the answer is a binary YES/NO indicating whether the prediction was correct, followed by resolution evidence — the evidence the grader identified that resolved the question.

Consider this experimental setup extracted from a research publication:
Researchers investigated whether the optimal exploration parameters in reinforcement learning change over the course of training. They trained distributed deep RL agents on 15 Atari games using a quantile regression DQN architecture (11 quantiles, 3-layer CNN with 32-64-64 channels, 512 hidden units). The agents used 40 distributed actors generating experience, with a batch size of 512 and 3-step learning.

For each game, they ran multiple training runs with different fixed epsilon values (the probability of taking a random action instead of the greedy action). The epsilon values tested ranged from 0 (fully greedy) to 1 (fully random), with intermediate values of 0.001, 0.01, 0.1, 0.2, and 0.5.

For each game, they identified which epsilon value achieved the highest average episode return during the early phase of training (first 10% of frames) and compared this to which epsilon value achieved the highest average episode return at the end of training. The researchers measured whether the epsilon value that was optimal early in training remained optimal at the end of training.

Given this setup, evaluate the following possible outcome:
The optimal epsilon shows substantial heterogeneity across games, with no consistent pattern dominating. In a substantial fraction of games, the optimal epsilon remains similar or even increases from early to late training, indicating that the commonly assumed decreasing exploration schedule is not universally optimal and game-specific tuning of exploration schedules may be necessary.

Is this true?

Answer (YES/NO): NO